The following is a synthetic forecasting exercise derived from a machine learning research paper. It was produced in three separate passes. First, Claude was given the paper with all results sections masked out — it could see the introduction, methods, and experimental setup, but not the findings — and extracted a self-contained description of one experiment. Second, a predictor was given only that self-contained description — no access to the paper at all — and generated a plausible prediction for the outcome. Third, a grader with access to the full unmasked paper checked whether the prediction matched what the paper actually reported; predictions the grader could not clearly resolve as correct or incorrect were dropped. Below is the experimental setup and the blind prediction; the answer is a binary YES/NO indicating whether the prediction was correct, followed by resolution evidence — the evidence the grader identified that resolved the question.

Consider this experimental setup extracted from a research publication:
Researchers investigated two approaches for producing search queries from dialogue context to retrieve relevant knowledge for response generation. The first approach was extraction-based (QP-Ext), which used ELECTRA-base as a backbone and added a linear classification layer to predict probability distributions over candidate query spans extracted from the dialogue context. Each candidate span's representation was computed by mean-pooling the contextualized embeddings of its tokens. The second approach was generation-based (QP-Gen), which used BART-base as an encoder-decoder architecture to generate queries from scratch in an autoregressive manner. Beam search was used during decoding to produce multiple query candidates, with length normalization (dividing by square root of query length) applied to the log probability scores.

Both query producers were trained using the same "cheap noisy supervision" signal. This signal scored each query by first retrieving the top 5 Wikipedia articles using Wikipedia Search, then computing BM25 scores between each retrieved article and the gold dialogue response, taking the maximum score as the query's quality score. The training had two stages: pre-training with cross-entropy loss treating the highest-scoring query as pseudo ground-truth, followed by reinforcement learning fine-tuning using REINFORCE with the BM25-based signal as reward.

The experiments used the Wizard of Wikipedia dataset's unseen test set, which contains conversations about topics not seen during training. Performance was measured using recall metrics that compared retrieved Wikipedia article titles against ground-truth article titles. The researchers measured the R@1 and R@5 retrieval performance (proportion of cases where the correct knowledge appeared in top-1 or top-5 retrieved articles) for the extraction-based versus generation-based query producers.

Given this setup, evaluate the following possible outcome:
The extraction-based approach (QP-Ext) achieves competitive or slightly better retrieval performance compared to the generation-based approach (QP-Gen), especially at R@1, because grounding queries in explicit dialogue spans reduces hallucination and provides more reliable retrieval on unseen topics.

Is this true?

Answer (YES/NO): NO